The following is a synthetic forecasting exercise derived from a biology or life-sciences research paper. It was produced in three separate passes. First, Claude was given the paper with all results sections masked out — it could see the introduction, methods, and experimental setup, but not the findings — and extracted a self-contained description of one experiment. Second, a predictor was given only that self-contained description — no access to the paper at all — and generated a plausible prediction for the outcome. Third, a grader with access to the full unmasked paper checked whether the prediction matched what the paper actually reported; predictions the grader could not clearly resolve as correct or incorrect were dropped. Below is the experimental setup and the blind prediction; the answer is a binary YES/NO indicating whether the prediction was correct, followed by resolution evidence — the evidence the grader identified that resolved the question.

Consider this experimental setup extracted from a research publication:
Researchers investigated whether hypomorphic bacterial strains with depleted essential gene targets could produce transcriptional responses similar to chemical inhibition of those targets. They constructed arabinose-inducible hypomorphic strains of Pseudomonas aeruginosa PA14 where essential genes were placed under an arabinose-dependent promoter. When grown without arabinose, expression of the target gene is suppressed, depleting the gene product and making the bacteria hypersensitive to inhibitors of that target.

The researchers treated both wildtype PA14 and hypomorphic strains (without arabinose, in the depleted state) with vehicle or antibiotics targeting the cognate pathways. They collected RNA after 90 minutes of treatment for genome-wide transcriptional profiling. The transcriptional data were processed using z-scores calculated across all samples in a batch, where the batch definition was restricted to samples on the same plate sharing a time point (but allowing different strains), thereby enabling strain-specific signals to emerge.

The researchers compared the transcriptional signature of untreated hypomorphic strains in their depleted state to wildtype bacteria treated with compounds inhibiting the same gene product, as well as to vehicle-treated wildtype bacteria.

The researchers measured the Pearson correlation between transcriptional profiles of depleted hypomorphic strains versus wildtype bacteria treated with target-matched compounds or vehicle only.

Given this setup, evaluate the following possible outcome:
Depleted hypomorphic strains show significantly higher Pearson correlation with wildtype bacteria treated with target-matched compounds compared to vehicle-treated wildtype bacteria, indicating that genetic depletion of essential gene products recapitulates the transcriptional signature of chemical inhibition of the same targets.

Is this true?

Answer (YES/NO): NO